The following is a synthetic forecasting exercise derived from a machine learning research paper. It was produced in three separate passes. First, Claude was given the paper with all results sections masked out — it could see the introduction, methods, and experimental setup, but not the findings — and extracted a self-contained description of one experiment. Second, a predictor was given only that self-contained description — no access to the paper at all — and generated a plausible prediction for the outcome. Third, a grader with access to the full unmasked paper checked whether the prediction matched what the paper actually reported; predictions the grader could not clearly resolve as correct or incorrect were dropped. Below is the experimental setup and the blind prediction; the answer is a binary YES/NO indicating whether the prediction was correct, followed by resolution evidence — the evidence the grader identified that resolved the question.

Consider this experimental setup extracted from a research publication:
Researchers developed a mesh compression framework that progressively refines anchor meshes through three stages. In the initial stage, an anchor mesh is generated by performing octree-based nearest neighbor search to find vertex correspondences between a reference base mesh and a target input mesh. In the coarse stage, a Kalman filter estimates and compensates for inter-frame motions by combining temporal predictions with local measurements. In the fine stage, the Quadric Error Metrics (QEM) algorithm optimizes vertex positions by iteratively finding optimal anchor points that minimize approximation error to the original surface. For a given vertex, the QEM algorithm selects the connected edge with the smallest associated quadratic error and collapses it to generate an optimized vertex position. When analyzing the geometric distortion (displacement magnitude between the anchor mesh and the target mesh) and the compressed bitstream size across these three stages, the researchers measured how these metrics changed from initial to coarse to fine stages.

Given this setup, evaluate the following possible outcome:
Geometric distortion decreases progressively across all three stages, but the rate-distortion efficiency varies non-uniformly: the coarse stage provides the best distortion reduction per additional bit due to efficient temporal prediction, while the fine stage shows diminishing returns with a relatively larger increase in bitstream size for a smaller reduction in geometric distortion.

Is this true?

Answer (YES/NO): NO